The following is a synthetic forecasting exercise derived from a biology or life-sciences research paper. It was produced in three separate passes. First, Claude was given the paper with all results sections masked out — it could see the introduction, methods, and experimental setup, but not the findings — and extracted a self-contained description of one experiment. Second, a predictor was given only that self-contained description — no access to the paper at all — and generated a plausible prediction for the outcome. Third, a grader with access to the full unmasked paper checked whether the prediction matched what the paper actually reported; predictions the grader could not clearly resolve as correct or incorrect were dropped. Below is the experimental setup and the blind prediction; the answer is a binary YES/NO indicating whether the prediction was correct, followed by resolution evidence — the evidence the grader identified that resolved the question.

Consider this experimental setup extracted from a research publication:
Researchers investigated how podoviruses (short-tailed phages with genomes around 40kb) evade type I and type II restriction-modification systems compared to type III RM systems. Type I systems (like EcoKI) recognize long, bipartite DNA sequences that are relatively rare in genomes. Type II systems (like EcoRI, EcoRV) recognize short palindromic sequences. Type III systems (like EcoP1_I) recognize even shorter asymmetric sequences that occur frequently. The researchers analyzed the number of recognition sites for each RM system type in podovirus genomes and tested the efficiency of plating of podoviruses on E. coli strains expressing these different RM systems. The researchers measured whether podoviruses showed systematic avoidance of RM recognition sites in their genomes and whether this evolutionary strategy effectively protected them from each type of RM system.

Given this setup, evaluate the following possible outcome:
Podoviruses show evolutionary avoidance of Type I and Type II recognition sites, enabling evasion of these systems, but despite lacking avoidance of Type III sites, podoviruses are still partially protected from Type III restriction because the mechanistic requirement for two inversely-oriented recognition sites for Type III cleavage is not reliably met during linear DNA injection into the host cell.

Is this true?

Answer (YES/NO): NO